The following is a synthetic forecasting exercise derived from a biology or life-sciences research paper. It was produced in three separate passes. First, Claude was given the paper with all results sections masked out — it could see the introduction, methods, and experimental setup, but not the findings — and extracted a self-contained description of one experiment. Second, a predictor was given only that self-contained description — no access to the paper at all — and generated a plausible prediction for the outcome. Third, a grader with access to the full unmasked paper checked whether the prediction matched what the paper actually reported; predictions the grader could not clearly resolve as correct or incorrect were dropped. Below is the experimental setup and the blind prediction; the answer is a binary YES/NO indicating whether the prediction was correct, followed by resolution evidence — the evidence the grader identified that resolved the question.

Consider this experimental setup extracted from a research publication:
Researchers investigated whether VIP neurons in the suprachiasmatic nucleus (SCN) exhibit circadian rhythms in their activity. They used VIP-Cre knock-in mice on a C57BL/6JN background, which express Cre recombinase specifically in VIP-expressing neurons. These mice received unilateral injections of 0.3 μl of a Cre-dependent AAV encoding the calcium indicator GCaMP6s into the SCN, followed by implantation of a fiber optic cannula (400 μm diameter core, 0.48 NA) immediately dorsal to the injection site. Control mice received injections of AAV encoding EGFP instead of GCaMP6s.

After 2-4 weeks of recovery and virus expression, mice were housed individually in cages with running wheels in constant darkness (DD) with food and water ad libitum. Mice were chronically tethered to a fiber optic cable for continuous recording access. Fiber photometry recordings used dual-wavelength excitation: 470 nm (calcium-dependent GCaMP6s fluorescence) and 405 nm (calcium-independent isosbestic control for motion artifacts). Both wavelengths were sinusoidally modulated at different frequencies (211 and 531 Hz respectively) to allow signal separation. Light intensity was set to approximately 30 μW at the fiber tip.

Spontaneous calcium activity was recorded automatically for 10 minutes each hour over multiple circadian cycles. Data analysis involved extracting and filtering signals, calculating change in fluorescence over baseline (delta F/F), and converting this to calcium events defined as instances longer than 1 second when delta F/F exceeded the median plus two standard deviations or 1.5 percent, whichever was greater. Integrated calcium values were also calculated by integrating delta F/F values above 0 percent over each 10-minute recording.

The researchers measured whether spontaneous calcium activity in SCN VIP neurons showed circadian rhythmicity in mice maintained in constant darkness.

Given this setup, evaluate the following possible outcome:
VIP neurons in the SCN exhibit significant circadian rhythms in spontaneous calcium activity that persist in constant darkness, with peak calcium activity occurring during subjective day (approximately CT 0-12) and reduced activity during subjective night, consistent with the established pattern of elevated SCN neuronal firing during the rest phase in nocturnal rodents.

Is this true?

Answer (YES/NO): YES